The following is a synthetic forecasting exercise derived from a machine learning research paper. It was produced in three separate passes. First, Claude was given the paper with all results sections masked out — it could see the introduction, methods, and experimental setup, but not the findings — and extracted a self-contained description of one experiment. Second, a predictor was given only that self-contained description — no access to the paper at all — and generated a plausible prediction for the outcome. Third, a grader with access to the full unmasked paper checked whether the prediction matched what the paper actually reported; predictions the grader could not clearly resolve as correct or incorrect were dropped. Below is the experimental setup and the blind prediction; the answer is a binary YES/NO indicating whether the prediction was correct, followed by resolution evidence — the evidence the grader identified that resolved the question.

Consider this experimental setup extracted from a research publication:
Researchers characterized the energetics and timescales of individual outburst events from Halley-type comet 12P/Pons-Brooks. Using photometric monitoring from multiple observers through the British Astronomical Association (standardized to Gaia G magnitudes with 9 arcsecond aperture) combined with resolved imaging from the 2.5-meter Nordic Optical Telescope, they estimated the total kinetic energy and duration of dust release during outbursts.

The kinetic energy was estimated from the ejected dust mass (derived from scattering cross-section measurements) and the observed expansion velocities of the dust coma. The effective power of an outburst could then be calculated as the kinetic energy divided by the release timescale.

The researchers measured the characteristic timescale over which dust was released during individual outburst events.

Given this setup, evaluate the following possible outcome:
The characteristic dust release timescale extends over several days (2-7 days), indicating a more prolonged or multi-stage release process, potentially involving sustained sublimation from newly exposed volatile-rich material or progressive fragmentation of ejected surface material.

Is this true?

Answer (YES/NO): NO